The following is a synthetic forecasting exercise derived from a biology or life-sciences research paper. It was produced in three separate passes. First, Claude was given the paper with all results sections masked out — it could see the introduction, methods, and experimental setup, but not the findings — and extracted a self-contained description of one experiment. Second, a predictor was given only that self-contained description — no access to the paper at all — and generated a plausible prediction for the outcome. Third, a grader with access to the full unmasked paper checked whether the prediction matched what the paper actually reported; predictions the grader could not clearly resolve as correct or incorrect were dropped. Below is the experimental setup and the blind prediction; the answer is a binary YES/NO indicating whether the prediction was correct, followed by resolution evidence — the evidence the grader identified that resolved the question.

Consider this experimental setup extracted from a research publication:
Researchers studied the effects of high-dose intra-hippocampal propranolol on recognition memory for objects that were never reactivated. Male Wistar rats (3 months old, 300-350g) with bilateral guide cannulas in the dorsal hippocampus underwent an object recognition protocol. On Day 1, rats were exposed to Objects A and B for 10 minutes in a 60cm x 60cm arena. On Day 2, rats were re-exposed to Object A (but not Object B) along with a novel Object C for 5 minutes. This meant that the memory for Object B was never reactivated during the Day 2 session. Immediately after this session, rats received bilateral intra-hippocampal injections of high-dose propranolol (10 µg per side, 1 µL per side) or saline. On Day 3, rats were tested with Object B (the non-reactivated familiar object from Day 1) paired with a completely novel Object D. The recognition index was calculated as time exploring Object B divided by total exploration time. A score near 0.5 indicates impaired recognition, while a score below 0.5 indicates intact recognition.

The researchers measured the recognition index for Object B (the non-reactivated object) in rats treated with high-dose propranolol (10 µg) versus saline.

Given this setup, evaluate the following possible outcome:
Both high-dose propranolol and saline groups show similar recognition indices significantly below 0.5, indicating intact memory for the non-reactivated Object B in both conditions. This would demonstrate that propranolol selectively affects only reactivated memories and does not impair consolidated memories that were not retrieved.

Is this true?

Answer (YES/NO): NO